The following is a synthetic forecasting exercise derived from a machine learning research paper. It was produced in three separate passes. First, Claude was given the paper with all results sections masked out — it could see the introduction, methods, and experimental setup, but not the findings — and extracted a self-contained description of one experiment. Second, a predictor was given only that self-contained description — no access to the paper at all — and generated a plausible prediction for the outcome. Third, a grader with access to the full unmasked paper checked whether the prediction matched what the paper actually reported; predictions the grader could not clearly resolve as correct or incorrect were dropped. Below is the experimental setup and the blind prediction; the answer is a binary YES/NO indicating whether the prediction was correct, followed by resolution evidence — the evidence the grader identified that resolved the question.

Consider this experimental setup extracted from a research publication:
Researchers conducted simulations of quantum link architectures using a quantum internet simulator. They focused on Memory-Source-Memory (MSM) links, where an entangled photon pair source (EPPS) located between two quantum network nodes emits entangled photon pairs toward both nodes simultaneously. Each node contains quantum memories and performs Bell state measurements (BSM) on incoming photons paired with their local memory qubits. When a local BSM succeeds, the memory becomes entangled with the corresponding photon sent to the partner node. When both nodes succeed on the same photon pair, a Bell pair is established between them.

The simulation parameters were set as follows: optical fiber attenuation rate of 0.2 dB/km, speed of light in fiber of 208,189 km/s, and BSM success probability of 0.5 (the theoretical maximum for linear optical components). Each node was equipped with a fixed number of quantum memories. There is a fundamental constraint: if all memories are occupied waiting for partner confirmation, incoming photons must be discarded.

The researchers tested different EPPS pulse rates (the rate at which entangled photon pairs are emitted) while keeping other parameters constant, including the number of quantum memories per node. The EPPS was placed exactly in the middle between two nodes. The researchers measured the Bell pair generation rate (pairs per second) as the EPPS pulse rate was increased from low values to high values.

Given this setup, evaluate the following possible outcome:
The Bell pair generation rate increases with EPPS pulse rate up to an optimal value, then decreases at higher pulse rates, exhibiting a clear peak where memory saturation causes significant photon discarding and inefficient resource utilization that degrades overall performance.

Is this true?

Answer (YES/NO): NO